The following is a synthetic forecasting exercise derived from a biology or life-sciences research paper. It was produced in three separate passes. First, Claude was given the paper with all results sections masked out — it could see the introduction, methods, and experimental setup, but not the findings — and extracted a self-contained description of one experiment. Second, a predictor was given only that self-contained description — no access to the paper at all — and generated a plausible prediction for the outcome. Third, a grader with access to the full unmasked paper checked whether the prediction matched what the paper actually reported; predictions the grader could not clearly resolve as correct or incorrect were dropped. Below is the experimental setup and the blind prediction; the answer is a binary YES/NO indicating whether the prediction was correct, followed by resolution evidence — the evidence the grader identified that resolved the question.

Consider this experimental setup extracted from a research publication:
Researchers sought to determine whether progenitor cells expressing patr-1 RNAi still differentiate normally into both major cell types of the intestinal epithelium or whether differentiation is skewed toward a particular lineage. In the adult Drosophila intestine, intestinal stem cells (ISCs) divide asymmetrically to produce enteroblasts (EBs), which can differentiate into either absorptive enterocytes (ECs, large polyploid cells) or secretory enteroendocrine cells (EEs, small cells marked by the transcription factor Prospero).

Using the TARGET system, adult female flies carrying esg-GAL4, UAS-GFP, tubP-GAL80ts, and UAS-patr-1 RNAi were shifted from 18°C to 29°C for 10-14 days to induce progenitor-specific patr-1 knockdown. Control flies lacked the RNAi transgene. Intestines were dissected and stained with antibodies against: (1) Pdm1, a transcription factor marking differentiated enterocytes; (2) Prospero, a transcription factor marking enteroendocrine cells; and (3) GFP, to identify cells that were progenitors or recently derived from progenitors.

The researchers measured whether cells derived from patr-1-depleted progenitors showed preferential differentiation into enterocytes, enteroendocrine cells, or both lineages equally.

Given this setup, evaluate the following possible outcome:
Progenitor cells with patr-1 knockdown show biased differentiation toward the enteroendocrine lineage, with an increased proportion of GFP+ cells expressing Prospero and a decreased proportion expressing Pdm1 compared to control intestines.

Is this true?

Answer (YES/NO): NO